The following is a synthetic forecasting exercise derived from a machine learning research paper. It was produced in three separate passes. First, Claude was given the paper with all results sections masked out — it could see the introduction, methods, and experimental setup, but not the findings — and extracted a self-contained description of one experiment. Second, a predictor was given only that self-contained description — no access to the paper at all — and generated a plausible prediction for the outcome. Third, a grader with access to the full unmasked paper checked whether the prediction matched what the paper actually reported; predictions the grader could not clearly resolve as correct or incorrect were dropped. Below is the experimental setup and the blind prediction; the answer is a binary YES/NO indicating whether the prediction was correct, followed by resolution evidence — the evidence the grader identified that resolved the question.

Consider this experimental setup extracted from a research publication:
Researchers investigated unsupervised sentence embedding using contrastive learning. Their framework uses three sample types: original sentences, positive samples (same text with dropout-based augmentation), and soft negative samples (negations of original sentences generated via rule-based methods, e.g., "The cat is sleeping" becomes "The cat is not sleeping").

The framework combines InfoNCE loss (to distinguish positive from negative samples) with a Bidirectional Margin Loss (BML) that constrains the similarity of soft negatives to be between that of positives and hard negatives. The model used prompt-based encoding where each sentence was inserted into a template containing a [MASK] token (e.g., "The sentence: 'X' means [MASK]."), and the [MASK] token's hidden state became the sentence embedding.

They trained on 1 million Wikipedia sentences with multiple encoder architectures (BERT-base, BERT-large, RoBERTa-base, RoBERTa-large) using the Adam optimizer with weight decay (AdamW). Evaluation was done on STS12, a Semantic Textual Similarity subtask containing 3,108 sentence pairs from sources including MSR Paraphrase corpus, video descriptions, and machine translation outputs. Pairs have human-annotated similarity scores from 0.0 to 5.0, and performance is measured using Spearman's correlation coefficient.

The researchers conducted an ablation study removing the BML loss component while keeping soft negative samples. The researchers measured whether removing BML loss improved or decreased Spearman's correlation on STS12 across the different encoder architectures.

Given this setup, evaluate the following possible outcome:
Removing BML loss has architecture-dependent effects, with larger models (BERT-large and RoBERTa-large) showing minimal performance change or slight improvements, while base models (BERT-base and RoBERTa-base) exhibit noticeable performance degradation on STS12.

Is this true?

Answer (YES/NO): NO